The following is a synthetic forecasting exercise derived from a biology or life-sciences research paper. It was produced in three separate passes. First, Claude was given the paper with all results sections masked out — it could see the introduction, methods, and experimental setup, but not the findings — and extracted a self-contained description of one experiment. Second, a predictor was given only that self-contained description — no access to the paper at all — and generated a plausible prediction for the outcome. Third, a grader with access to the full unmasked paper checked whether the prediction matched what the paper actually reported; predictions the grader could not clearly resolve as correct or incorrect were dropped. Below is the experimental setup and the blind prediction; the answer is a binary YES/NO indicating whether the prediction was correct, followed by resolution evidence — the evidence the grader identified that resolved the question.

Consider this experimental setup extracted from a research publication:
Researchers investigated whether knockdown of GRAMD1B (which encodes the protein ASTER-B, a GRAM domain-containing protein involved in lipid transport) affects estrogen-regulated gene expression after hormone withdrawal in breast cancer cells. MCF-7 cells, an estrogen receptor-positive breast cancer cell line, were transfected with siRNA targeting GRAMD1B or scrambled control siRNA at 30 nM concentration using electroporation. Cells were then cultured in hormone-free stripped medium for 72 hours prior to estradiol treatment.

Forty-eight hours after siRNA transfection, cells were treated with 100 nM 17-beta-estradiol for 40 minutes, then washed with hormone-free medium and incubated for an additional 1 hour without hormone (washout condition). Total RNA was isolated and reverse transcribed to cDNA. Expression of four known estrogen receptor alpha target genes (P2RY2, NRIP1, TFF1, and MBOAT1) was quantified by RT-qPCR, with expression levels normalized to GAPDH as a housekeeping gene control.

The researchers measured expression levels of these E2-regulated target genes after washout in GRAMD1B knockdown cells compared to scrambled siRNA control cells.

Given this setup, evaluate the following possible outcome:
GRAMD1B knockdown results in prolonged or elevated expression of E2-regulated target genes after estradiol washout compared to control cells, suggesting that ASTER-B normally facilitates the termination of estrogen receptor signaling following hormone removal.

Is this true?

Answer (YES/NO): NO